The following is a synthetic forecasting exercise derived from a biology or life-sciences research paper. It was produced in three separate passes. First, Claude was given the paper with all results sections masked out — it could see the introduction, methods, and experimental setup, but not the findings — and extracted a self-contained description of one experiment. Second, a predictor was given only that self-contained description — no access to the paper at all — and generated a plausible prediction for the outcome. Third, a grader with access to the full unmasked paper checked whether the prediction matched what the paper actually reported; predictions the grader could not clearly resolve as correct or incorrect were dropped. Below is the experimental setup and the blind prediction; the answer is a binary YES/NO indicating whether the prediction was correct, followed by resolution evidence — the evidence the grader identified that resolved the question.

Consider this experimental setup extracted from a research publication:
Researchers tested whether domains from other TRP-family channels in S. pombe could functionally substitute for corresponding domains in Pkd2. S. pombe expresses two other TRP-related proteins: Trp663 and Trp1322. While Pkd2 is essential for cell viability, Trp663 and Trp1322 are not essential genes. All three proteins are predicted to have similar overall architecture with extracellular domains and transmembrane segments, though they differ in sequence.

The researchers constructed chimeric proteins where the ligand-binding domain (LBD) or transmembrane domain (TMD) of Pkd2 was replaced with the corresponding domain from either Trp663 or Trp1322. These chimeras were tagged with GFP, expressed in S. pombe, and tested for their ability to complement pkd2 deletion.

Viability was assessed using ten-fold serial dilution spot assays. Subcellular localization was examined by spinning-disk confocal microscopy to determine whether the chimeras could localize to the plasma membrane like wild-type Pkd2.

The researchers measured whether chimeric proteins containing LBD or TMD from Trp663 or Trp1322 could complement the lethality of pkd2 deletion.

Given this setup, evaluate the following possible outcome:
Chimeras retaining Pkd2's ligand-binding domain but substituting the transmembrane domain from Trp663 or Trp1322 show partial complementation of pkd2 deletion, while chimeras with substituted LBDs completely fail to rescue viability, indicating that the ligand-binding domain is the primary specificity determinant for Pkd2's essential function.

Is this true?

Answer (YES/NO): NO